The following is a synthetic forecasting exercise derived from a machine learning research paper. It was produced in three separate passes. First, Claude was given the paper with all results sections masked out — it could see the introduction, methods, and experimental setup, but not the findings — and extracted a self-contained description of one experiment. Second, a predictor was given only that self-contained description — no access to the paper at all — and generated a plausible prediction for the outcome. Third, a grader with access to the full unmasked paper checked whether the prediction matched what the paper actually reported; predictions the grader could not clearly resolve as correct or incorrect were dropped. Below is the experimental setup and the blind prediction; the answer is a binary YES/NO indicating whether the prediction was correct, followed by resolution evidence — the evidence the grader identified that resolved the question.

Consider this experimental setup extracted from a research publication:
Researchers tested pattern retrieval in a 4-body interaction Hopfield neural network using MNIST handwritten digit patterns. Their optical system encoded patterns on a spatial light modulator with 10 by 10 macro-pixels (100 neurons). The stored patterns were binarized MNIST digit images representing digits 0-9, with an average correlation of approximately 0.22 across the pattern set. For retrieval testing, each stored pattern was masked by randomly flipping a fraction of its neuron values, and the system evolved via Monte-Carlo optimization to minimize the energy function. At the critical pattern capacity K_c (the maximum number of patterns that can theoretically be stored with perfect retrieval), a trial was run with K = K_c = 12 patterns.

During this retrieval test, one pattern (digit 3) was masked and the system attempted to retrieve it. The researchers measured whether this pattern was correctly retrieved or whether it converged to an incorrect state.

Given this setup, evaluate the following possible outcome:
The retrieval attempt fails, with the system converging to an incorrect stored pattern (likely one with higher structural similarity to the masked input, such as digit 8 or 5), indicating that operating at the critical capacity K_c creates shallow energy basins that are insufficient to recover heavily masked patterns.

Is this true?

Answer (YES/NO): YES